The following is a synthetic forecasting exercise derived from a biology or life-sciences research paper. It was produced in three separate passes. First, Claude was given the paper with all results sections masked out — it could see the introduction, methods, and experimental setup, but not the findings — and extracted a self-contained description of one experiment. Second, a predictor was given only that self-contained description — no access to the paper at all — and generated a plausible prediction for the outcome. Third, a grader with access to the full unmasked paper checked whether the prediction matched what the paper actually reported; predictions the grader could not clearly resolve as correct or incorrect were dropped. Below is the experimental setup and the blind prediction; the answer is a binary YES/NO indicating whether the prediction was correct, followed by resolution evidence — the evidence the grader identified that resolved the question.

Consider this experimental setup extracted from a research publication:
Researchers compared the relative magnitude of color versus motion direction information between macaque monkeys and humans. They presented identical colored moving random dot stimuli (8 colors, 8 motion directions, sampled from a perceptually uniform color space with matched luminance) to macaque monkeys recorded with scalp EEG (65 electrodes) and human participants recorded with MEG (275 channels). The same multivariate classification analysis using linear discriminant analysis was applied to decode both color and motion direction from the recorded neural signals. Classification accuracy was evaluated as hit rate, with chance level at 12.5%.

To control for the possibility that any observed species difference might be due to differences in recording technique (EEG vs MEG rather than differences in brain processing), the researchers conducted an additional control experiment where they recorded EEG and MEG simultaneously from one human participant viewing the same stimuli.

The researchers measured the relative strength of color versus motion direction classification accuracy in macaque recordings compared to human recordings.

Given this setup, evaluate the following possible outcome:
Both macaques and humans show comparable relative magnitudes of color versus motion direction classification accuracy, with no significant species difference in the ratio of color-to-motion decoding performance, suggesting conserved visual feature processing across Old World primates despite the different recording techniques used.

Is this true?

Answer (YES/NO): NO